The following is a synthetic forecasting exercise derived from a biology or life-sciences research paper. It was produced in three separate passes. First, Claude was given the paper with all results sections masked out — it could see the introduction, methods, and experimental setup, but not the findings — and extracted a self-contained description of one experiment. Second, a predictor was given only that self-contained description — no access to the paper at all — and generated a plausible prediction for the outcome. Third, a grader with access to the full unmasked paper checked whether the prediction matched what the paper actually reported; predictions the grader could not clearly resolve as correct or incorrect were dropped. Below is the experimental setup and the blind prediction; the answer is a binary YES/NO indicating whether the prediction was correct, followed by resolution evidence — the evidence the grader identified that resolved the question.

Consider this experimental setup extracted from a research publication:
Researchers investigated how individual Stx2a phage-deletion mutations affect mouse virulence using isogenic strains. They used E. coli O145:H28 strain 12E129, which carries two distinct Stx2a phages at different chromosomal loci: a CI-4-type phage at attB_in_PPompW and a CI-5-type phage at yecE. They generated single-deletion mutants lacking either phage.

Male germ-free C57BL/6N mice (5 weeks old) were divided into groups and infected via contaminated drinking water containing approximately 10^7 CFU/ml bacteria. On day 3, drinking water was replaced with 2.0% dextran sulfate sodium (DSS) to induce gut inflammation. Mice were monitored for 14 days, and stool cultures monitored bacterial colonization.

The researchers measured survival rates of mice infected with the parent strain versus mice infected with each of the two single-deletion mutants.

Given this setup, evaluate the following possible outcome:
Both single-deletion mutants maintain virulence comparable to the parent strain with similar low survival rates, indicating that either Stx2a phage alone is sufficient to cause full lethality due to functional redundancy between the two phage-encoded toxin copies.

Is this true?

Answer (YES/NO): NO